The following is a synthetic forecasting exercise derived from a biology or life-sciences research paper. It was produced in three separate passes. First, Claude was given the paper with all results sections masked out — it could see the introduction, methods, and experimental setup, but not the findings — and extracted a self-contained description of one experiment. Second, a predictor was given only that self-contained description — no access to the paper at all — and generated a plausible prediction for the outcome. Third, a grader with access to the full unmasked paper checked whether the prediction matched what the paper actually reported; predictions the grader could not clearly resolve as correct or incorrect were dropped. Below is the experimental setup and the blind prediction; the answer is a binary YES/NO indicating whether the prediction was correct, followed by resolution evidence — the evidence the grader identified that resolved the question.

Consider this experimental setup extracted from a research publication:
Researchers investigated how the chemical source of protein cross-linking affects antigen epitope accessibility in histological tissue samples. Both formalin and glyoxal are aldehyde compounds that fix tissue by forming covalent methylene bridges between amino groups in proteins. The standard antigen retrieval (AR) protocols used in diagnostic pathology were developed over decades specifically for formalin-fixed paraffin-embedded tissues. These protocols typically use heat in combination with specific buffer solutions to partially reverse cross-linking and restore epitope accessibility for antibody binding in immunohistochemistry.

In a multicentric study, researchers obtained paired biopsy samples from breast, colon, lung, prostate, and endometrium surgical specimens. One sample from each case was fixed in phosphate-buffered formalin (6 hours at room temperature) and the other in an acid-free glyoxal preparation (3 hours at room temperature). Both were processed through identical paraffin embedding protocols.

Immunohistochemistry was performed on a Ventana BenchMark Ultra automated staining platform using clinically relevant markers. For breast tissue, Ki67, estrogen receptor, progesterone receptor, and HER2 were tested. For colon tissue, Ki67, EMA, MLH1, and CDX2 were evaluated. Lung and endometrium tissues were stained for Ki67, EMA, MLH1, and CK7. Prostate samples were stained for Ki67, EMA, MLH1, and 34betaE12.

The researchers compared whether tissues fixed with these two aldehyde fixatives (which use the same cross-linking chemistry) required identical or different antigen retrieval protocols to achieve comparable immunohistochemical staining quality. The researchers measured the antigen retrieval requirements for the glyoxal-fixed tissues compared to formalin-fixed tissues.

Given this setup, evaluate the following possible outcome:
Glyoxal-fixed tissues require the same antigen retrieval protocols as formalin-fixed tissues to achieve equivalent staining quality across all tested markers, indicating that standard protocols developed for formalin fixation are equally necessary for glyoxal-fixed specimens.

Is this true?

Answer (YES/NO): NO